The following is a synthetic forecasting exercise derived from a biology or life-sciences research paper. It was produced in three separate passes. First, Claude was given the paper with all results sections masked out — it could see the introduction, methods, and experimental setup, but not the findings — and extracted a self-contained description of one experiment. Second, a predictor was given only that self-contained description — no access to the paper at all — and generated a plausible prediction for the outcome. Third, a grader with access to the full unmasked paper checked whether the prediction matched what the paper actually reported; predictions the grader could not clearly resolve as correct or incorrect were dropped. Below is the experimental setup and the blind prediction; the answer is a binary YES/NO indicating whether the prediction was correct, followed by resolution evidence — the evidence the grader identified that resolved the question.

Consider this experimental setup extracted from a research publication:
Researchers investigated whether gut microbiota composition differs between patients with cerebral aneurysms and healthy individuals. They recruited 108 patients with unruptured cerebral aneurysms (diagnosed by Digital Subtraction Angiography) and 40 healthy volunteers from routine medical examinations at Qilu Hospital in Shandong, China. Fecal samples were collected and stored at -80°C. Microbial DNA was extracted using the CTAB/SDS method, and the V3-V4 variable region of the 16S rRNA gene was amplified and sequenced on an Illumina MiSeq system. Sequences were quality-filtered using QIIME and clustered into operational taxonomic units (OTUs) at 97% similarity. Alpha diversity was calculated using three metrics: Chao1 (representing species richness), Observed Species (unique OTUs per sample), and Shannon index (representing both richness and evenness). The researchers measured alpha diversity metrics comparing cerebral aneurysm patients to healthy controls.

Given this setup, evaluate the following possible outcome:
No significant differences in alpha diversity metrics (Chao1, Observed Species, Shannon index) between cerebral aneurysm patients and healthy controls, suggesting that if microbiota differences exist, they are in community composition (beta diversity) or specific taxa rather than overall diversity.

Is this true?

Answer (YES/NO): NO